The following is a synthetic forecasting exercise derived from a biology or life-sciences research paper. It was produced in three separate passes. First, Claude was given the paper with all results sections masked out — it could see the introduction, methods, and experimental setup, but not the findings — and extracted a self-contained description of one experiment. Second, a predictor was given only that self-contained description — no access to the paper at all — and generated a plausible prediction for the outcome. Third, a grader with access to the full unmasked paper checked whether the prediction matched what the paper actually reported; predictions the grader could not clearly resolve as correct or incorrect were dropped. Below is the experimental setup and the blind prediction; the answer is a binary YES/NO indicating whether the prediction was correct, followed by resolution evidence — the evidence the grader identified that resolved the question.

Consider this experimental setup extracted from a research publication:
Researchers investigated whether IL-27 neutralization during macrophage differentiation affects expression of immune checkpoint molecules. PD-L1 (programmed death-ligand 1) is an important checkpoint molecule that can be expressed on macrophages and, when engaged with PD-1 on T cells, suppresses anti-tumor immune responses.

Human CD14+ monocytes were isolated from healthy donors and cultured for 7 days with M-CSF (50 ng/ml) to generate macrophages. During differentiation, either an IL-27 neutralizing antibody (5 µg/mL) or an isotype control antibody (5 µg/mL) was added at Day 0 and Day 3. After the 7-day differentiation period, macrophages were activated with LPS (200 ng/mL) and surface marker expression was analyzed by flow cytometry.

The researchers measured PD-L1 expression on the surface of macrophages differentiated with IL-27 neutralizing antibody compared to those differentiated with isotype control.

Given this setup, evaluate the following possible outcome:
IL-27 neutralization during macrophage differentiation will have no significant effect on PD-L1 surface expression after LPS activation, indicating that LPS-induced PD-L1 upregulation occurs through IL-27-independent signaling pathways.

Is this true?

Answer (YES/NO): NO